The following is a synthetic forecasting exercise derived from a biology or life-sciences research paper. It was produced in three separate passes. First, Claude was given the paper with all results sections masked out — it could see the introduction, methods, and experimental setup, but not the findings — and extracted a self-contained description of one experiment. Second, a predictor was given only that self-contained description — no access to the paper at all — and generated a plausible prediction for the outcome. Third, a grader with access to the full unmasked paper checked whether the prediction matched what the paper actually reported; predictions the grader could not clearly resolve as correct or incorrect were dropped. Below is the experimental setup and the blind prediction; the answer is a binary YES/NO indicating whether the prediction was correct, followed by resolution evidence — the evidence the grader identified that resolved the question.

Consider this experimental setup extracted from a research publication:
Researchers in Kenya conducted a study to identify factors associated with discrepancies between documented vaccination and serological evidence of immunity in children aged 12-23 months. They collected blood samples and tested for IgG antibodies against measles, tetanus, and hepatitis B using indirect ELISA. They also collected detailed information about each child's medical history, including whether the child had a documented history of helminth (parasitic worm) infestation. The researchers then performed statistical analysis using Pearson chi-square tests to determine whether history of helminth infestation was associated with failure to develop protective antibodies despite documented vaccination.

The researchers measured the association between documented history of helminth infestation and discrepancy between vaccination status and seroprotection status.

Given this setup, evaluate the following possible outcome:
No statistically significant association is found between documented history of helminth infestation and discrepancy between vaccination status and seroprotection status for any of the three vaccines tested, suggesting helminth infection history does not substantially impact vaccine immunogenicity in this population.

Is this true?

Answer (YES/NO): NO